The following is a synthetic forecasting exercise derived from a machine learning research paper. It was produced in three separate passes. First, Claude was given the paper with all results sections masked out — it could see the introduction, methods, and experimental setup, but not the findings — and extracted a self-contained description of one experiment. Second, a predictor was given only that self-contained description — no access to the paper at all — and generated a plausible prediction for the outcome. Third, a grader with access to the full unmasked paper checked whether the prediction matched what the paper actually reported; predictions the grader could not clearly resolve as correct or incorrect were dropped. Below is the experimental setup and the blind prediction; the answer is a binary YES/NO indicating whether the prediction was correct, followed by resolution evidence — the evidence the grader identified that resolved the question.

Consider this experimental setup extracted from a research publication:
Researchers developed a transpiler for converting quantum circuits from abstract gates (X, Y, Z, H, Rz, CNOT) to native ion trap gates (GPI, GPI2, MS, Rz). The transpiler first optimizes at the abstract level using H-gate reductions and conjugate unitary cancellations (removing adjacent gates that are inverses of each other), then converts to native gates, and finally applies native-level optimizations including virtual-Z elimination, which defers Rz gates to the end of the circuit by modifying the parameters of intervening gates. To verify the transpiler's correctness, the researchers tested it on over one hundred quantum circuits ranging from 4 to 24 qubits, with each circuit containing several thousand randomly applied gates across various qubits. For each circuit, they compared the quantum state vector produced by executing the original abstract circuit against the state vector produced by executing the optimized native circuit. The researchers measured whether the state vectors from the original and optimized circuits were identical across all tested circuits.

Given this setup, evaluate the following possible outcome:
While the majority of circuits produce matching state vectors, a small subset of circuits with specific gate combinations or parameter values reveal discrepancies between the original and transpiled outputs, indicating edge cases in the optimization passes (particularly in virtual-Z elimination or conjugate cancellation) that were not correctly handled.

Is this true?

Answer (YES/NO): NO